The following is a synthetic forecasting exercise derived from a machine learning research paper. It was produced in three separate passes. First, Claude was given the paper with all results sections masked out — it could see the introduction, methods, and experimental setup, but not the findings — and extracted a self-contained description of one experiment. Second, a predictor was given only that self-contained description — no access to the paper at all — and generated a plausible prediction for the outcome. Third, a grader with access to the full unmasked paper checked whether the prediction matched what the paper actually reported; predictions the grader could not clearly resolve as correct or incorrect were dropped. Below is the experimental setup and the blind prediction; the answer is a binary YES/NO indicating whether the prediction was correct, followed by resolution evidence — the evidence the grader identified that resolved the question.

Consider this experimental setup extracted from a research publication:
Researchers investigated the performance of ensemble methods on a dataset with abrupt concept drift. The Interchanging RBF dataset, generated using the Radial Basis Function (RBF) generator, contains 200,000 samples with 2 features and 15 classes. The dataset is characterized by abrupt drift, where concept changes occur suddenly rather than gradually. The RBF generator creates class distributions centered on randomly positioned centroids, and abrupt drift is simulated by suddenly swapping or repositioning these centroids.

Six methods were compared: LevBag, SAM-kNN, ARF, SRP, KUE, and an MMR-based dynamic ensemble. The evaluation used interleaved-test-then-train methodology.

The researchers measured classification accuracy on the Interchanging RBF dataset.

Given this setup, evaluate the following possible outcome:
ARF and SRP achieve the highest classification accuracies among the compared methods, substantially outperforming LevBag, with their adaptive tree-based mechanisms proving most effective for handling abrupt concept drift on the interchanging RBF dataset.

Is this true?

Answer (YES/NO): NO